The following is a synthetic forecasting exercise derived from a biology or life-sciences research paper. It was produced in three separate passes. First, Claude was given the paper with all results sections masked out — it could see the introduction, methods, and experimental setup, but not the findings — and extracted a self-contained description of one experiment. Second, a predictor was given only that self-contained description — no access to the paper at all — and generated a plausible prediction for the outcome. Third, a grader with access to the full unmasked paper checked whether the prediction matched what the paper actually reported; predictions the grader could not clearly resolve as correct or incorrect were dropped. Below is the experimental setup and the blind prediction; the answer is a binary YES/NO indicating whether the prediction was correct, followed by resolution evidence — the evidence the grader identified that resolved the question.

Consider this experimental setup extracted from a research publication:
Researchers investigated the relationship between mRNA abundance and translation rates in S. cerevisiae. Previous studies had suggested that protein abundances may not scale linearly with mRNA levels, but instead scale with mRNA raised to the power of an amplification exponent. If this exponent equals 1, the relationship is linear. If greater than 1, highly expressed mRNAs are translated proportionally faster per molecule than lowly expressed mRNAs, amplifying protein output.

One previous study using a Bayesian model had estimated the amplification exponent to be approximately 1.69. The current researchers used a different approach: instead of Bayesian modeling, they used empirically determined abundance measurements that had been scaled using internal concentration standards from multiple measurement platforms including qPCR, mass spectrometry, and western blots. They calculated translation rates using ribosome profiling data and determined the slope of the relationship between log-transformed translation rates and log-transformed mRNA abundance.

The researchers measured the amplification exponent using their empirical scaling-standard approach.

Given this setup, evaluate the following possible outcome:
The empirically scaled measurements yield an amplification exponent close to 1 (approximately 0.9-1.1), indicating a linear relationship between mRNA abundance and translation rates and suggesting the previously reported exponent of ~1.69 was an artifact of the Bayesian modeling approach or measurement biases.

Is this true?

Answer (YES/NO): NO